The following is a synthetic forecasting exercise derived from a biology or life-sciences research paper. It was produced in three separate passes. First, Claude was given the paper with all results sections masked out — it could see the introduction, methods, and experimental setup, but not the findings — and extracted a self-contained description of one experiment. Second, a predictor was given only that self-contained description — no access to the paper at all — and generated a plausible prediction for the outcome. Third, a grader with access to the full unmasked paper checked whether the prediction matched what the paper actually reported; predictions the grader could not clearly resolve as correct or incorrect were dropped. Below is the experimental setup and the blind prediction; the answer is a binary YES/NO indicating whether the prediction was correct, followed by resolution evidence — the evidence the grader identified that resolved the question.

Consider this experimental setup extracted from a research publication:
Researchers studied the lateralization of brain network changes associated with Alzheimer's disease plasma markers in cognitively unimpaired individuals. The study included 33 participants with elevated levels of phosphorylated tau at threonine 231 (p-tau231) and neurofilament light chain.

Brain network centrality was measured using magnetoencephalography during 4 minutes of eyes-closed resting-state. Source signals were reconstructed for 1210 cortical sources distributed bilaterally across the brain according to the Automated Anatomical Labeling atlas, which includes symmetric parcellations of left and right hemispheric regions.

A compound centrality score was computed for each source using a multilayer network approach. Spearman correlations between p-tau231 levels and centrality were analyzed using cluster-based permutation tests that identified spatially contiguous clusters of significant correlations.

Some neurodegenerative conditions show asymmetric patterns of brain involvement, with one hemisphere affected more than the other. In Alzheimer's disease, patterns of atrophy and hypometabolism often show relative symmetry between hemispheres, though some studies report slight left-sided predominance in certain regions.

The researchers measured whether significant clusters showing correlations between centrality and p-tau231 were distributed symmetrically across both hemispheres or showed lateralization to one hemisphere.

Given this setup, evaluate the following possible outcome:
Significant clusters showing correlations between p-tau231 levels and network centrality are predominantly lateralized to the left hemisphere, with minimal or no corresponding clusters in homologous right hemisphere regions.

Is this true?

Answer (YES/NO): NO